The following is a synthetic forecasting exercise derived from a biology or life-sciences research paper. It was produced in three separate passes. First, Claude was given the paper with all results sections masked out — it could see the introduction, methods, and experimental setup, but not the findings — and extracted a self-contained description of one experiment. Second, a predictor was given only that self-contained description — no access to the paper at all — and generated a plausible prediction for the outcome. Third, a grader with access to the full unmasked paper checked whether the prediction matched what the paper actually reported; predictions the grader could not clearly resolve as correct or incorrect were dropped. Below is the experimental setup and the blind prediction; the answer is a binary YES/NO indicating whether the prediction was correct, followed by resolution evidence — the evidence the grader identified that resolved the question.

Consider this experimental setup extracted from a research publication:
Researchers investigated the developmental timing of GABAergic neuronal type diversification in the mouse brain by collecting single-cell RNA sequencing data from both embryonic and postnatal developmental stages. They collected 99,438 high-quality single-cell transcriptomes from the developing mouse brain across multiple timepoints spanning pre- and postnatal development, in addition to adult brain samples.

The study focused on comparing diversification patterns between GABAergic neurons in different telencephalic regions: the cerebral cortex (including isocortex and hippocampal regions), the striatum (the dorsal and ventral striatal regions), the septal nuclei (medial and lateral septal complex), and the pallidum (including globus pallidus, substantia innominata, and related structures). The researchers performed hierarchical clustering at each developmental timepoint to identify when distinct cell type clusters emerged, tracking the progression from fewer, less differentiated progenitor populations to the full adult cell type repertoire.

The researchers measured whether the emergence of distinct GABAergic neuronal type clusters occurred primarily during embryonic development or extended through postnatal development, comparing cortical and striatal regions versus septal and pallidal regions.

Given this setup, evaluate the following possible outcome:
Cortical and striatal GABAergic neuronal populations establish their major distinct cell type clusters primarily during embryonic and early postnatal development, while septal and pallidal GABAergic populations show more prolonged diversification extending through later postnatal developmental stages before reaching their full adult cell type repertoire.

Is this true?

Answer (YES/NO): NO